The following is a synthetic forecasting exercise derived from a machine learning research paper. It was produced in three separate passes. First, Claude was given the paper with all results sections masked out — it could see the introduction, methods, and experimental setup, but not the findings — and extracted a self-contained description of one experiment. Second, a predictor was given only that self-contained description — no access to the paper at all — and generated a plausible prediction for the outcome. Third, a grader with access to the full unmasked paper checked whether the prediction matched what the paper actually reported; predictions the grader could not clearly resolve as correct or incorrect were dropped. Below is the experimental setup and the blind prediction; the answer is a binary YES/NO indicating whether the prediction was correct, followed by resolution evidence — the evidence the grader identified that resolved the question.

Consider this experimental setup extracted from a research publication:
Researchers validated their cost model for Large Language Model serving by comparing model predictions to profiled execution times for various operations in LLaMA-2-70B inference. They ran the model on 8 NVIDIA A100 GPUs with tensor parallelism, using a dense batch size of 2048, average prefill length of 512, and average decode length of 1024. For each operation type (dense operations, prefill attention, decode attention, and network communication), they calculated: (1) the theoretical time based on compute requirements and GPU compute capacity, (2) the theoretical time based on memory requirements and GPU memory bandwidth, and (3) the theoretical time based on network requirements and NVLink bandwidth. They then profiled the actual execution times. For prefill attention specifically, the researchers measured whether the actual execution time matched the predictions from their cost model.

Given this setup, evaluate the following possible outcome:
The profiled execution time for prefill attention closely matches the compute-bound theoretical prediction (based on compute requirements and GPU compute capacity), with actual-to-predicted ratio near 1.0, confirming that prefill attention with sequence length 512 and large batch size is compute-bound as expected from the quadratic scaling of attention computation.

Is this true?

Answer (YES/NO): NO